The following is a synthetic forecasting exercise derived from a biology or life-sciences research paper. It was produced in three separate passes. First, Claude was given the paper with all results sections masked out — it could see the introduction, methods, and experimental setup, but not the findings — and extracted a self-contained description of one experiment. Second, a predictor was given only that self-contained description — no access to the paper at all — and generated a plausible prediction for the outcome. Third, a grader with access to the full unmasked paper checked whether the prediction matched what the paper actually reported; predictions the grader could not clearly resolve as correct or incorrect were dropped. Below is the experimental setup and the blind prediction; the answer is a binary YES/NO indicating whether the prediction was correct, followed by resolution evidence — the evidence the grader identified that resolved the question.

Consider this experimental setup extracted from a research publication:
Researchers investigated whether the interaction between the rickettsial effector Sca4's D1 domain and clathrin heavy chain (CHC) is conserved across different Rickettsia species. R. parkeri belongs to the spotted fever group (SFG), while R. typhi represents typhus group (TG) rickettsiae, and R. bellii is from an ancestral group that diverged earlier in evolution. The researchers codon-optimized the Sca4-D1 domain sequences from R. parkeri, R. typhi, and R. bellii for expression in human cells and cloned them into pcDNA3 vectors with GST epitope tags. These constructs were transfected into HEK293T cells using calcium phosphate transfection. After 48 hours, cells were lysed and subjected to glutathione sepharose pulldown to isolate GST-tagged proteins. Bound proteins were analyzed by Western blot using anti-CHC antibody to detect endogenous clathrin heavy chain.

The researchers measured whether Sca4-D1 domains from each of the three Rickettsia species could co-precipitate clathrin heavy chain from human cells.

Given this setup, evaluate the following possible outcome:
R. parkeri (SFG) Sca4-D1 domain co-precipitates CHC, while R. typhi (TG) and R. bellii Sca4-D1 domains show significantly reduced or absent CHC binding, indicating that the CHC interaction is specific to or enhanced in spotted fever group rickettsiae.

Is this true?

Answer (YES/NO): NO